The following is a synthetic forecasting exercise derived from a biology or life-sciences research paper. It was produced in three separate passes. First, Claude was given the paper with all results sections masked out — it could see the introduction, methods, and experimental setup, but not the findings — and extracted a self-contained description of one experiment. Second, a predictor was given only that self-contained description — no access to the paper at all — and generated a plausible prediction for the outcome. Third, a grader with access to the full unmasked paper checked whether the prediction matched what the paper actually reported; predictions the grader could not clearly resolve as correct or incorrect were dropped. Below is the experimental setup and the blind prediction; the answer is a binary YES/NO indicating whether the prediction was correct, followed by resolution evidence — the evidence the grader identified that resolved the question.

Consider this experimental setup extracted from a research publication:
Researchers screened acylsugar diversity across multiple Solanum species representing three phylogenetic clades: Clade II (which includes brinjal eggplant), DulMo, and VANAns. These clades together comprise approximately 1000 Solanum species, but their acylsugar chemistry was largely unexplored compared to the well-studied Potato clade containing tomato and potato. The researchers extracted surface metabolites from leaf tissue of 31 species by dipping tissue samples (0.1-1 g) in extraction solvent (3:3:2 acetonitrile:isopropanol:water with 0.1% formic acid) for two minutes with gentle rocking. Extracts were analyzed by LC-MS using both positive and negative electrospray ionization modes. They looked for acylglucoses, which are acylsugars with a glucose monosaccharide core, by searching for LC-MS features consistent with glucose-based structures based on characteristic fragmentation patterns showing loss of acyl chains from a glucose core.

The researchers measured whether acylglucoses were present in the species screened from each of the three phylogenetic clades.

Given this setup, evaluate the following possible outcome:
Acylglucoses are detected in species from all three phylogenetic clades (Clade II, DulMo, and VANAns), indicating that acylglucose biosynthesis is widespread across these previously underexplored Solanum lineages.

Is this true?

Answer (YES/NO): NO